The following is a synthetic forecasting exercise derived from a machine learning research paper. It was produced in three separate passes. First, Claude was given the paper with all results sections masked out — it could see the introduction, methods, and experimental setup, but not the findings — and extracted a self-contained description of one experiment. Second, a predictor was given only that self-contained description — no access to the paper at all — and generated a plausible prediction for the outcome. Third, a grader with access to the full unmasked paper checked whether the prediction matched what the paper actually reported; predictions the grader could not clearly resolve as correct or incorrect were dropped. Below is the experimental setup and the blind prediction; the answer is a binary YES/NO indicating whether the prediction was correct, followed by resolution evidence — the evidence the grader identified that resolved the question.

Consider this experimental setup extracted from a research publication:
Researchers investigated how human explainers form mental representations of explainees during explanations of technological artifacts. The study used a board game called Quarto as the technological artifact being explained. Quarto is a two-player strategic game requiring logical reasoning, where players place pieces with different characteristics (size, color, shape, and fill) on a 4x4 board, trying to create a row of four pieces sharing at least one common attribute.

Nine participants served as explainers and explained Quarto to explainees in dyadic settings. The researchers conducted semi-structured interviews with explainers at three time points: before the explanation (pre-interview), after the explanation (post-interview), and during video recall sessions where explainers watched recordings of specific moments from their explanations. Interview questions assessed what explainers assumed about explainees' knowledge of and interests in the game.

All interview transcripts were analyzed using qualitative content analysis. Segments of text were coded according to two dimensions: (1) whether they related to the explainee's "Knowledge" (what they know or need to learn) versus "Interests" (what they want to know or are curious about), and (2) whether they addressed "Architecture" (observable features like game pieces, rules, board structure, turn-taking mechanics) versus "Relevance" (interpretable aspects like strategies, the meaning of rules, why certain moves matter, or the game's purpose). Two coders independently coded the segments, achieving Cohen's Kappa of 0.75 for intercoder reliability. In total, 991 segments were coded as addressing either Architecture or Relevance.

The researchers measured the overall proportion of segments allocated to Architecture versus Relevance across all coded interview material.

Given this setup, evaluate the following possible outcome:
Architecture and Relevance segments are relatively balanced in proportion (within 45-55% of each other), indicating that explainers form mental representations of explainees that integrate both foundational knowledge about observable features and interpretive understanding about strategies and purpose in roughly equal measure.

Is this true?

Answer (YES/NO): NO